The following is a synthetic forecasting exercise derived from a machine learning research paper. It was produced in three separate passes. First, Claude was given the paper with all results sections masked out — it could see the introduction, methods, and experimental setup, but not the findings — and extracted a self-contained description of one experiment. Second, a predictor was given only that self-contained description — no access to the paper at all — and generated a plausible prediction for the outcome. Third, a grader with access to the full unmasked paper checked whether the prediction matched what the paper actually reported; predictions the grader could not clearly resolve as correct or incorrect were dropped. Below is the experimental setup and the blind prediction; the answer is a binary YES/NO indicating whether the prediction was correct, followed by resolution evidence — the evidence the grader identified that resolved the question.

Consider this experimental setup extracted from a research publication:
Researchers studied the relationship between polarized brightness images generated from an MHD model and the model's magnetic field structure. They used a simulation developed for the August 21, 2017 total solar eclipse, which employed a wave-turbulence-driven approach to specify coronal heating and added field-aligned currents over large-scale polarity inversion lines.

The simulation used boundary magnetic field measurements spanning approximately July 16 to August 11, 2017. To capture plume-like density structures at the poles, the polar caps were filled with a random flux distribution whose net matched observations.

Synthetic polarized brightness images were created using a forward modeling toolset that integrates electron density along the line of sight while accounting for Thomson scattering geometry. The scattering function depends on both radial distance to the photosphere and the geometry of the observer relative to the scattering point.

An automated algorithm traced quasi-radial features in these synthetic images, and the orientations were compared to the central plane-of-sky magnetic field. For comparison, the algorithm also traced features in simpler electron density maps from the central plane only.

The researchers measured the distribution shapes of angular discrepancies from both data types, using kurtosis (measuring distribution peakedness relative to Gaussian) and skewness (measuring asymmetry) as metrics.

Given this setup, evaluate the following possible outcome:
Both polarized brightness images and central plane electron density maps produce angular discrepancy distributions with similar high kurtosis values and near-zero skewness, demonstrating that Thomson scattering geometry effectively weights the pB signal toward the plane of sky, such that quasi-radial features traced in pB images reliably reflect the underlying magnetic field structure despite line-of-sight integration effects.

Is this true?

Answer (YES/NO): NO